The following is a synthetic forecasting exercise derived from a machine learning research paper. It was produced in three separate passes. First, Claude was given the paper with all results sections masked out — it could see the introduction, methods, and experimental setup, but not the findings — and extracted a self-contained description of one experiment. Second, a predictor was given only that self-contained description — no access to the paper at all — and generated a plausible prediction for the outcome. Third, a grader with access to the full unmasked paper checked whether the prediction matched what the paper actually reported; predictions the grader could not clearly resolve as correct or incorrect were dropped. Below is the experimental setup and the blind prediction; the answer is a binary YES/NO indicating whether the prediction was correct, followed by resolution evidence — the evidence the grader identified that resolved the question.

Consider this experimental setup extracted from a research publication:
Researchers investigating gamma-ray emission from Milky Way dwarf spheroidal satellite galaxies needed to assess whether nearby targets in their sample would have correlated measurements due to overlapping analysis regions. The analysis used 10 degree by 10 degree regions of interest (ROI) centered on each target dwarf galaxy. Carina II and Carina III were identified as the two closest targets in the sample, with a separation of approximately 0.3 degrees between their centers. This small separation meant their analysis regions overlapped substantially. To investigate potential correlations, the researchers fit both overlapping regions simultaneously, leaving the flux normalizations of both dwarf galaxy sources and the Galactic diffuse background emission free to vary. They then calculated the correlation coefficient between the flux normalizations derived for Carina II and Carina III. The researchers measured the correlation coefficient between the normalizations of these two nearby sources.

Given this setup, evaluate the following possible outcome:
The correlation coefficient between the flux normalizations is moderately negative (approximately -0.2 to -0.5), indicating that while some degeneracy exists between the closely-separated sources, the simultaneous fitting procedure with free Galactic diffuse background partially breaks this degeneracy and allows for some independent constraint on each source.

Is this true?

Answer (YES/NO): NO